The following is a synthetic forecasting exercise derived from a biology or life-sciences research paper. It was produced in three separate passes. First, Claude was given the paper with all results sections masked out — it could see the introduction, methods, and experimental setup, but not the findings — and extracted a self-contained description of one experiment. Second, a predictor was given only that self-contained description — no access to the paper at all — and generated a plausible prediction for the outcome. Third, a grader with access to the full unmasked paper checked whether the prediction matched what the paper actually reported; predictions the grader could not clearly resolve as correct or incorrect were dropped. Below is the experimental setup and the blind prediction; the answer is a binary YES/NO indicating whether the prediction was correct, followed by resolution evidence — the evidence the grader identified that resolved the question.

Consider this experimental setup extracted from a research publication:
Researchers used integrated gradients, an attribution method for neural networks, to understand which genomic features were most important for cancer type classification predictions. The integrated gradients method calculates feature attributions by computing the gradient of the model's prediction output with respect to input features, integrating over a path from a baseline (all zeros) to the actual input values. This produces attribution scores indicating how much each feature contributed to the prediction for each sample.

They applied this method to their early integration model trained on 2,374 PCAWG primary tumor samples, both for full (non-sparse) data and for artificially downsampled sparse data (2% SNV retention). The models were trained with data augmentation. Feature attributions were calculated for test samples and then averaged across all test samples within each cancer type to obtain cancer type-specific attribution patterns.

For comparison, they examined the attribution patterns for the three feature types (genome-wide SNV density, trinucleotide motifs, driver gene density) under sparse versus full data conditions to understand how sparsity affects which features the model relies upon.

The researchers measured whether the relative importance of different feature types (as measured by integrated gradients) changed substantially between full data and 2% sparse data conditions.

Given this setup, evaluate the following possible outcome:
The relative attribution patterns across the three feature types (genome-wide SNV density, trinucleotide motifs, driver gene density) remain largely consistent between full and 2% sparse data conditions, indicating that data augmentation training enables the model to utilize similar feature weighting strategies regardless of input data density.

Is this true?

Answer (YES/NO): NO